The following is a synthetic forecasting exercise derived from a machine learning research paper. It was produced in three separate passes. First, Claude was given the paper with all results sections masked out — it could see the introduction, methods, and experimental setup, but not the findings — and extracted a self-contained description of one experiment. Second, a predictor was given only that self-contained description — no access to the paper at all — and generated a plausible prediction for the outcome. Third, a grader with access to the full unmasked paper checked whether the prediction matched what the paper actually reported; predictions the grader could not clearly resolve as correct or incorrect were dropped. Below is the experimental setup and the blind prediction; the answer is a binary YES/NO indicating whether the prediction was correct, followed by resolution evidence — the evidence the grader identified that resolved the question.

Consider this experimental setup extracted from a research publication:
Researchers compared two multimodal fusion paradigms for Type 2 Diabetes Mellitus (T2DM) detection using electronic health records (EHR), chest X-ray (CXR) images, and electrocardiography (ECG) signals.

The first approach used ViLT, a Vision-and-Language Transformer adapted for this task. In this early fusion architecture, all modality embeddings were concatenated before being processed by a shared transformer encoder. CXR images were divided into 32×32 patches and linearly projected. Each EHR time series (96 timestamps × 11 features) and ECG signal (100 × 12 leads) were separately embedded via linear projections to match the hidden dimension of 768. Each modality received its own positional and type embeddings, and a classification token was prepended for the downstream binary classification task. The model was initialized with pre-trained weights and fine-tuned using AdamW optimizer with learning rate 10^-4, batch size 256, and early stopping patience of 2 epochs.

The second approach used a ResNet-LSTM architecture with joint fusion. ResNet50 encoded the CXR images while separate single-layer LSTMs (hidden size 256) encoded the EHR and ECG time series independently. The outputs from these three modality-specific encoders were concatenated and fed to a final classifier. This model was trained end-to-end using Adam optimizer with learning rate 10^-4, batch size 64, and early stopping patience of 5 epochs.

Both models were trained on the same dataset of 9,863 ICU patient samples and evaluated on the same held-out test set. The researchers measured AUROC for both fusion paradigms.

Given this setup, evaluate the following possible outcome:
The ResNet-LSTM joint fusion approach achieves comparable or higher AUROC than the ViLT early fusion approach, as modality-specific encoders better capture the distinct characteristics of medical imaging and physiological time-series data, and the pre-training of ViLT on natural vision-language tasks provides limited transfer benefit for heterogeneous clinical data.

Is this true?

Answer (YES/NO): YES